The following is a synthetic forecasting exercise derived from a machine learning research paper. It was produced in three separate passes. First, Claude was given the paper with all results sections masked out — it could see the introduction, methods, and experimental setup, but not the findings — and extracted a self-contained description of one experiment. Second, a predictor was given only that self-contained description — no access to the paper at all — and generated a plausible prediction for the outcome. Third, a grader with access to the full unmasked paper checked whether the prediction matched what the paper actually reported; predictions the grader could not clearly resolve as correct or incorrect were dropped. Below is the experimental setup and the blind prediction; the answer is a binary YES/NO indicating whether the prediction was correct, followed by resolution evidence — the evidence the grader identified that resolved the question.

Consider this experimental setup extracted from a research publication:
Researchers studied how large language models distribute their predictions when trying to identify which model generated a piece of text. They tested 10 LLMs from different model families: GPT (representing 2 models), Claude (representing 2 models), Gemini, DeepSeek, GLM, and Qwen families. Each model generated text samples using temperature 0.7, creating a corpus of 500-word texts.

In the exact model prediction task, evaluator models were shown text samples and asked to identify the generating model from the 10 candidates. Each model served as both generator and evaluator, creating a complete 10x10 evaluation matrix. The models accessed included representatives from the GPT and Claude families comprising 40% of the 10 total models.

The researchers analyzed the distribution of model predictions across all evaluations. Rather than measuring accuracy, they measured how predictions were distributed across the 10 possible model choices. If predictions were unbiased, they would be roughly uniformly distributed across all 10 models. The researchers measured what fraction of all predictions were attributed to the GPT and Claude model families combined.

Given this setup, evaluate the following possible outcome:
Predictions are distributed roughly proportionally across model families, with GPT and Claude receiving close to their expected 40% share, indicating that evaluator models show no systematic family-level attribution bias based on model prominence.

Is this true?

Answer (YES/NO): NO